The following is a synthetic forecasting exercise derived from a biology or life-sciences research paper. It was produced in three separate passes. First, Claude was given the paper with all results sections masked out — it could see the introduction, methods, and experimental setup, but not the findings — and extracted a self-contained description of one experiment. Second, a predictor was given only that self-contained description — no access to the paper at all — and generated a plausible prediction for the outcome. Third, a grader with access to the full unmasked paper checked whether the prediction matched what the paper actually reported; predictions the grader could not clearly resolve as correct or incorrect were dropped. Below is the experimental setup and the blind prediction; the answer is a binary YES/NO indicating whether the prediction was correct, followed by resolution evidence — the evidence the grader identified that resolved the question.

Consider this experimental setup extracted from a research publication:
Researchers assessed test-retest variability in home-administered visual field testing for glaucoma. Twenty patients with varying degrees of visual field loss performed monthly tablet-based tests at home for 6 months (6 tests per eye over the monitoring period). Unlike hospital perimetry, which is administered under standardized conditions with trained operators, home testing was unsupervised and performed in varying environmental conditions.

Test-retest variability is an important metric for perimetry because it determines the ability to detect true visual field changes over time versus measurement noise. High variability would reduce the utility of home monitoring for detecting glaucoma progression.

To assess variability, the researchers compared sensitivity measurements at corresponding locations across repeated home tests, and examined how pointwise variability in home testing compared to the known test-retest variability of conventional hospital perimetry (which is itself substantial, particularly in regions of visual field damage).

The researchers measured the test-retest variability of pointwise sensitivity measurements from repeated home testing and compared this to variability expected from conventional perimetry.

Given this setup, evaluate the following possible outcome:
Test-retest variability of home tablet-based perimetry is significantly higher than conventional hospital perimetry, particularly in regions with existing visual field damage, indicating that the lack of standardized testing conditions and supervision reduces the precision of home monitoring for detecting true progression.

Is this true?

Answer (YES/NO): NO